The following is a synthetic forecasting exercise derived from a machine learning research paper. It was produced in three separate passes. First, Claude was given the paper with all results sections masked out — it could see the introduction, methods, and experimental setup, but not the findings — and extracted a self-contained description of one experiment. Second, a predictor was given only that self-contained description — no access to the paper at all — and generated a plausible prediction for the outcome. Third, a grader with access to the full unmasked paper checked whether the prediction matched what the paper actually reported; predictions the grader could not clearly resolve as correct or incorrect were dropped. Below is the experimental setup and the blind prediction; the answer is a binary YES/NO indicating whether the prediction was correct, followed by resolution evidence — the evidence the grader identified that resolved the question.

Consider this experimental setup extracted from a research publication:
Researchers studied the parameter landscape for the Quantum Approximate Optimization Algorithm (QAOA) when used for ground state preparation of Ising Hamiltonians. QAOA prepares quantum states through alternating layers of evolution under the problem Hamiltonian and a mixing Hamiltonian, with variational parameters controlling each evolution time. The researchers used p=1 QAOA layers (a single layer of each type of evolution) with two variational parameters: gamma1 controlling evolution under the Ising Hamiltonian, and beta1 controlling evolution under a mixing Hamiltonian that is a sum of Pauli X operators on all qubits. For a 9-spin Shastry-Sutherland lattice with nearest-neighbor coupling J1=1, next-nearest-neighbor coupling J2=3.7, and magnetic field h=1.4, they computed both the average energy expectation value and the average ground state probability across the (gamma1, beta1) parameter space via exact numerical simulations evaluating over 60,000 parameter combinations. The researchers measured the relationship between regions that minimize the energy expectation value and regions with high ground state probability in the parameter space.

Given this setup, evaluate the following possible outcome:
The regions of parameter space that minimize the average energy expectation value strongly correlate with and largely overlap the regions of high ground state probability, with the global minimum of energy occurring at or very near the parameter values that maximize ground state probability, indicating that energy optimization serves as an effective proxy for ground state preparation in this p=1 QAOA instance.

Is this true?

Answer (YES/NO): YES